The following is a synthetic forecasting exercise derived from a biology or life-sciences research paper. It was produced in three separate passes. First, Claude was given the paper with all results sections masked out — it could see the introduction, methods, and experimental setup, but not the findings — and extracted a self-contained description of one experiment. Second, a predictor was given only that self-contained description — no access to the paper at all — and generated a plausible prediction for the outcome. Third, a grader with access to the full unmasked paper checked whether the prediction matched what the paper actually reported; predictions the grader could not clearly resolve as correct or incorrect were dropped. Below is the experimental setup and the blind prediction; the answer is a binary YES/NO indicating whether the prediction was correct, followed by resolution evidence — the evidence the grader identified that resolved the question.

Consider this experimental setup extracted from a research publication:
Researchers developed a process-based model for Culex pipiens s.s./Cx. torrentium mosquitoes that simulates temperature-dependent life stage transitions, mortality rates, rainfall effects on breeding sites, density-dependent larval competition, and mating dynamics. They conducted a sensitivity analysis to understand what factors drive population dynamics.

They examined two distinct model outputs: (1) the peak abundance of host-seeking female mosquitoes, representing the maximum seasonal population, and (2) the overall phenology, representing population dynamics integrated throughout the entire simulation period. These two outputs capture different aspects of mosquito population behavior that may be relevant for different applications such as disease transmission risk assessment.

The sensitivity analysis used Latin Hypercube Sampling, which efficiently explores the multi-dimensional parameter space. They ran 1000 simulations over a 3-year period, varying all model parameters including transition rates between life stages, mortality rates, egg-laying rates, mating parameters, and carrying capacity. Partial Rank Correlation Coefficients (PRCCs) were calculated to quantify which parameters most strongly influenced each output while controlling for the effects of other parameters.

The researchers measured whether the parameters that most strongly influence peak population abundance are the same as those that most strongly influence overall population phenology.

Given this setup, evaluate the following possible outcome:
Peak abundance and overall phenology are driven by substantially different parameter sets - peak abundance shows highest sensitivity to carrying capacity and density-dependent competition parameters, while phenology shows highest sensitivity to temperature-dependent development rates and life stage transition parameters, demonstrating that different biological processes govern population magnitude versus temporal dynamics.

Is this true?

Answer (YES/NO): NO